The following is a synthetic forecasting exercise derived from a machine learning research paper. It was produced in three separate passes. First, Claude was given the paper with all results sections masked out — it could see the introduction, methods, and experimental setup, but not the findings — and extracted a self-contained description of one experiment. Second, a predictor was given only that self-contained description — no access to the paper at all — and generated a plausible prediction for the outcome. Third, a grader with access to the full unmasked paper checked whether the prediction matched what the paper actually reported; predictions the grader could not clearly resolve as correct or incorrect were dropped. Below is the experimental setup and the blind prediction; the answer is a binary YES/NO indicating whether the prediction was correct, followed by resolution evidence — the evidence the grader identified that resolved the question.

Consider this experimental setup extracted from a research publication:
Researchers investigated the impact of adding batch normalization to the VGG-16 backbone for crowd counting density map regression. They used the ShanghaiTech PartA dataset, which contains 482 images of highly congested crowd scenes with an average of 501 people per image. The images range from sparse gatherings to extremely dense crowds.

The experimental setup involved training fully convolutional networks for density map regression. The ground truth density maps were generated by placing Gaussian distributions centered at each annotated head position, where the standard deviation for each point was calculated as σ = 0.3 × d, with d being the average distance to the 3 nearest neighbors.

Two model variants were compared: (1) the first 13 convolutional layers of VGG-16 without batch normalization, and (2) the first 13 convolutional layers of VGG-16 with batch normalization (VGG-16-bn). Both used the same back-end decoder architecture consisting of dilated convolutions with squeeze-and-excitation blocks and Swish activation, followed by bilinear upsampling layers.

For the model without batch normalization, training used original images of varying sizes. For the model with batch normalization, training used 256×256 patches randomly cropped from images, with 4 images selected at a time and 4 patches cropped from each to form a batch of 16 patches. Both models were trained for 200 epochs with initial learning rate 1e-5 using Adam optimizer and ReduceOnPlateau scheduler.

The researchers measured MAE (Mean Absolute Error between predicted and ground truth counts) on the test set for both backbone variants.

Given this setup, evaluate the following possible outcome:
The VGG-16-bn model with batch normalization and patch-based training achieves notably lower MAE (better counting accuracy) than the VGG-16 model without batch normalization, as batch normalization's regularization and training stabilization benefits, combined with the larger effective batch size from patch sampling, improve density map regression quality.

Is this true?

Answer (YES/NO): NO